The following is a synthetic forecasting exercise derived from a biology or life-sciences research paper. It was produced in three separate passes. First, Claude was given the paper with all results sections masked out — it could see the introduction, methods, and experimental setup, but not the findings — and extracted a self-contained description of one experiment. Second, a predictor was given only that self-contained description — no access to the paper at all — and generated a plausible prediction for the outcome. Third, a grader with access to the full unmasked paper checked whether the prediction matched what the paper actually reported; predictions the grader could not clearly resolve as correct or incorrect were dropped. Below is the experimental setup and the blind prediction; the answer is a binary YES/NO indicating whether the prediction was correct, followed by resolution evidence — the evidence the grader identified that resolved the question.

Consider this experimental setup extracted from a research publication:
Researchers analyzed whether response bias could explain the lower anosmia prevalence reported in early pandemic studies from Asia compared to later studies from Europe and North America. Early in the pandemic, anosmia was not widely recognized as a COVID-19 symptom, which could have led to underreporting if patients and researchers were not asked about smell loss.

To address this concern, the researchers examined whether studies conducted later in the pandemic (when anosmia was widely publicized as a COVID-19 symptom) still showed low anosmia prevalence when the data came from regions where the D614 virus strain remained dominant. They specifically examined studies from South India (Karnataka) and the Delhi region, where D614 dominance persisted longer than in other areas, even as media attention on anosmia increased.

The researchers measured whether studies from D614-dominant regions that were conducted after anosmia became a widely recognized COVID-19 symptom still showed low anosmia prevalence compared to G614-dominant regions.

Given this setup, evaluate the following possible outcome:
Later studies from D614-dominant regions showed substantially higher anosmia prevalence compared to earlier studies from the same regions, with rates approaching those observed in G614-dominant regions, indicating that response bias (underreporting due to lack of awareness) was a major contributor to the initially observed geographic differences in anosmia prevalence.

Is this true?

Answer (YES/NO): NO